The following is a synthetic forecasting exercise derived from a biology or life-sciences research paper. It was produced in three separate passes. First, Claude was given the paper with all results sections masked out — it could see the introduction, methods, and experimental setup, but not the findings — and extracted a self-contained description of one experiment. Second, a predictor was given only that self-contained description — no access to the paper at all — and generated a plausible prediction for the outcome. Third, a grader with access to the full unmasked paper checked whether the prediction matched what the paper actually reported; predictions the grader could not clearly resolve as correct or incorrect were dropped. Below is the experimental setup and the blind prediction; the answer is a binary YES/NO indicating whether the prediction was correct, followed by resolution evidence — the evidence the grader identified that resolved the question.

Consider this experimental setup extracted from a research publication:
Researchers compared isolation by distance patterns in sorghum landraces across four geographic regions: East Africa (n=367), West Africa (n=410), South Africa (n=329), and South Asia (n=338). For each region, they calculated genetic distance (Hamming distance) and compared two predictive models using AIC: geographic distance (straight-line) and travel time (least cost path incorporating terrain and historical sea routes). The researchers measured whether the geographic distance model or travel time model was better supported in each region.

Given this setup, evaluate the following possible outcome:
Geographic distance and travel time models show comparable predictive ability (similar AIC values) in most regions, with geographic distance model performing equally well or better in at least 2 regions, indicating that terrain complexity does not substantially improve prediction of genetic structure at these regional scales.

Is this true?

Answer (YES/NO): NO